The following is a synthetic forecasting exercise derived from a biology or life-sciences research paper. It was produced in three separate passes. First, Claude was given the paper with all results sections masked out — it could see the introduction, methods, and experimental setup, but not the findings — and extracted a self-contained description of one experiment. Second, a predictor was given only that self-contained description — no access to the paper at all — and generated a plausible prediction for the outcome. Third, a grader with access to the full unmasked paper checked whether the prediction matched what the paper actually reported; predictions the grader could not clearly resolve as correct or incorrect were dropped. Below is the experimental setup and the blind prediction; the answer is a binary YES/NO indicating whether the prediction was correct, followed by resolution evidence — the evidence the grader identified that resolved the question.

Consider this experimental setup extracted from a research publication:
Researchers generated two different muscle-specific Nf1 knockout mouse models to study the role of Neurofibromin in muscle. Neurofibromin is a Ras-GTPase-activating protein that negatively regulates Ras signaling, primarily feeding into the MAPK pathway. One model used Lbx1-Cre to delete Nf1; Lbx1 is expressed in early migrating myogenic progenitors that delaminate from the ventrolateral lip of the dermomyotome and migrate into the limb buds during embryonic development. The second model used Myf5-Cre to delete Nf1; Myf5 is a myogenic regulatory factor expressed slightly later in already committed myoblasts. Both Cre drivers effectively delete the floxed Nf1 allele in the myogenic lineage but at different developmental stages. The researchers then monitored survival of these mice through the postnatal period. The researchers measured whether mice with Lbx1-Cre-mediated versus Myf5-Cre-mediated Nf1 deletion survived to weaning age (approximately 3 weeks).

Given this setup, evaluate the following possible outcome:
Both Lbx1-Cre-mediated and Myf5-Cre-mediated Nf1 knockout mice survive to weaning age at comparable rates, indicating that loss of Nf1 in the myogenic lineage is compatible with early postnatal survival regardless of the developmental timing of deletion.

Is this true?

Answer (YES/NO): NO